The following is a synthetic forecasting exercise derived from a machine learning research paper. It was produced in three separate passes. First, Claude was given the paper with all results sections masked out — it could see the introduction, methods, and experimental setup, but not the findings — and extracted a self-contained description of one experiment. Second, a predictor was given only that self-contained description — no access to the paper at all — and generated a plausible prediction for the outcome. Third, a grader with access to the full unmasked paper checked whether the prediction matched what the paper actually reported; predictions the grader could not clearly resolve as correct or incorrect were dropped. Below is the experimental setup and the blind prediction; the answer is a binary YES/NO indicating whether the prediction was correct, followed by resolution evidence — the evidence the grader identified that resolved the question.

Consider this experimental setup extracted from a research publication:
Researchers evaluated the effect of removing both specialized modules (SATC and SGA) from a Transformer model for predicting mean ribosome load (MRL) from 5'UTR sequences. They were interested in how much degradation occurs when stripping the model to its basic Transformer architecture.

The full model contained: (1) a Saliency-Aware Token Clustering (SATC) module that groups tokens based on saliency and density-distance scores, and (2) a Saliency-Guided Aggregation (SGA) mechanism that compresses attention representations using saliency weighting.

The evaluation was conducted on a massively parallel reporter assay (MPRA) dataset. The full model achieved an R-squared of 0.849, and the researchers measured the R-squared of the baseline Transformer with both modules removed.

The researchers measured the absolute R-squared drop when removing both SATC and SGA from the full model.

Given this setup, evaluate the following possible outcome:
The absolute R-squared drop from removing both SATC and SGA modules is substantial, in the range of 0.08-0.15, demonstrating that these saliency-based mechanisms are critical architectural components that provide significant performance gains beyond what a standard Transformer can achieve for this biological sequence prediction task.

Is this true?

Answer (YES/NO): NO